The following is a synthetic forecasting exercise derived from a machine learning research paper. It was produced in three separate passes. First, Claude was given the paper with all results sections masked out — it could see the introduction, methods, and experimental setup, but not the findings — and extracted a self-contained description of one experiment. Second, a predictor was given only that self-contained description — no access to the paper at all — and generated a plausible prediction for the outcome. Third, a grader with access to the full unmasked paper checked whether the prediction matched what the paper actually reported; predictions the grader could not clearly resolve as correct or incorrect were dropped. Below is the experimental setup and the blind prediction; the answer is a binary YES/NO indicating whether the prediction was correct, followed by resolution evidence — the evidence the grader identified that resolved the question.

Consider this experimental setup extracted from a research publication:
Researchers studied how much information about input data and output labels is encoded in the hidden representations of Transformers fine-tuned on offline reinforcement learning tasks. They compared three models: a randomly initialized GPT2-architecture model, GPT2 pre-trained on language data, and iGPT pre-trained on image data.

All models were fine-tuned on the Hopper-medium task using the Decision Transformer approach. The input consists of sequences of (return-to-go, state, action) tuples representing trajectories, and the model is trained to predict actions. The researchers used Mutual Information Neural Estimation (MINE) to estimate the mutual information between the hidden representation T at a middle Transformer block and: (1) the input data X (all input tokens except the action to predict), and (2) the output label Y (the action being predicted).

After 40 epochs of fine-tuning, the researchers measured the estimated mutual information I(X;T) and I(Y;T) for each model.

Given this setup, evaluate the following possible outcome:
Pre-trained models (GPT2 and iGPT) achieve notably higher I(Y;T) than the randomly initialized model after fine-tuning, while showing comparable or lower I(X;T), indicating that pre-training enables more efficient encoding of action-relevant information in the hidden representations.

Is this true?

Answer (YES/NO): NO